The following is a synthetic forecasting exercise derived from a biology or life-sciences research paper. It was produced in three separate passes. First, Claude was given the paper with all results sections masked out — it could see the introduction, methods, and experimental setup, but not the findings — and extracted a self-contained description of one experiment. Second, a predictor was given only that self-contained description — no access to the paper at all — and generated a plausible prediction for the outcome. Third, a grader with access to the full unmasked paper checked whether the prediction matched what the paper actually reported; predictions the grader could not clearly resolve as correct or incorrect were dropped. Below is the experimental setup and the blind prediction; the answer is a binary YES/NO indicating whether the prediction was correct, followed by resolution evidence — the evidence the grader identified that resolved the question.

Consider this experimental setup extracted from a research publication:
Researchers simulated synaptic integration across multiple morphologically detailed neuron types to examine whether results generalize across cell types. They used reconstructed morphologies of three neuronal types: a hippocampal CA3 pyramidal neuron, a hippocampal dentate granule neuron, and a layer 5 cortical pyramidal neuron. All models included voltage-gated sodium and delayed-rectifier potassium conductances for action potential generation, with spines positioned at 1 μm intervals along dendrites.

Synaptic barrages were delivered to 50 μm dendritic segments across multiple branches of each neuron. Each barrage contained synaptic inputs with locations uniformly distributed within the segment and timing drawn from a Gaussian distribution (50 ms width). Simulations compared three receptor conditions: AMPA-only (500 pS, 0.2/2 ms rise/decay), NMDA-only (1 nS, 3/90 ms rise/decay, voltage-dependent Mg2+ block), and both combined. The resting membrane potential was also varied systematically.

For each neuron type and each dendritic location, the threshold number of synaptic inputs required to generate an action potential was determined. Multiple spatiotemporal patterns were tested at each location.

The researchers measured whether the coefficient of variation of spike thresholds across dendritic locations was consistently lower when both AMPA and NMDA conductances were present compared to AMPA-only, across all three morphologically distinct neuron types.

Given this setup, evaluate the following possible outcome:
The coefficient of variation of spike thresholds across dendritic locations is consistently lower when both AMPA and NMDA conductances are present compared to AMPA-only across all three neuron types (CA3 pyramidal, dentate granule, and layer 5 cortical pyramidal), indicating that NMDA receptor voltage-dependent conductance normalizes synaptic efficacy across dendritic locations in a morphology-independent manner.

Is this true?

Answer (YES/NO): YES